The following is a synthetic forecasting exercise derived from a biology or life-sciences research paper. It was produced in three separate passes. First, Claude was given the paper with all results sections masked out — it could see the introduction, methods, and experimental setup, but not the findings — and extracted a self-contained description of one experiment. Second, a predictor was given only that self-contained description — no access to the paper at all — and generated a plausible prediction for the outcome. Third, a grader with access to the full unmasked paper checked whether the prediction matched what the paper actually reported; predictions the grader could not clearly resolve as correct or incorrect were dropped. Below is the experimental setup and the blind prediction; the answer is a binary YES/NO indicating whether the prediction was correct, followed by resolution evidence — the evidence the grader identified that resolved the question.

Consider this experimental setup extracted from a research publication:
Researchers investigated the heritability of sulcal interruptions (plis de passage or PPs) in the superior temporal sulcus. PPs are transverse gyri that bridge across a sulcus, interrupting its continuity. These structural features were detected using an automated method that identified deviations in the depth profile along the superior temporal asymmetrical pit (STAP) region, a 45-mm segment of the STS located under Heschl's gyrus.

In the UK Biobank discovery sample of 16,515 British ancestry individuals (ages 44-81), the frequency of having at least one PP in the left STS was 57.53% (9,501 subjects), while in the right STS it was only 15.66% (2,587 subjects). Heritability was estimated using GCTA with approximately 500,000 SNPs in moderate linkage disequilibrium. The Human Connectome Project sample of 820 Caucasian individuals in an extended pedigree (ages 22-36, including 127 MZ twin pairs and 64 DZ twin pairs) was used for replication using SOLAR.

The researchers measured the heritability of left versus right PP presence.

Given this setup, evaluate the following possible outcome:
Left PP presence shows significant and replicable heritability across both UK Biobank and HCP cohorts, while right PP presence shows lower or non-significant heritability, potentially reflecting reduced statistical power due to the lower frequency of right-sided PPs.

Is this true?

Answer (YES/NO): YES